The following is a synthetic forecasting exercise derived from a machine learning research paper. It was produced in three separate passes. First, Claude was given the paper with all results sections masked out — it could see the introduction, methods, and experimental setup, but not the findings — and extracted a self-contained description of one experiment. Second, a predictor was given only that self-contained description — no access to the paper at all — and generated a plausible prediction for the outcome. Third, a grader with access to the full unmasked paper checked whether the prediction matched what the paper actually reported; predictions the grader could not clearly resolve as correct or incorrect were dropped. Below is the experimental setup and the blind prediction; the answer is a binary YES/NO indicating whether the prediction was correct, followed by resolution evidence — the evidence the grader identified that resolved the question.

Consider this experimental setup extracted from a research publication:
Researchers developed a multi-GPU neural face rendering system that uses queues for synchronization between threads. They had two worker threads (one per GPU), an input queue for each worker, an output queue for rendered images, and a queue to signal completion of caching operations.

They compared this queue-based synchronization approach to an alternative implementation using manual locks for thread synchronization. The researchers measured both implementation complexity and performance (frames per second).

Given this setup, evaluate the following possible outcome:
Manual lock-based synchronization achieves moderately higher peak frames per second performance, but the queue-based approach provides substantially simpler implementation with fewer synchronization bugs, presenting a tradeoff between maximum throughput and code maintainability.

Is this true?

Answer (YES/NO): NO